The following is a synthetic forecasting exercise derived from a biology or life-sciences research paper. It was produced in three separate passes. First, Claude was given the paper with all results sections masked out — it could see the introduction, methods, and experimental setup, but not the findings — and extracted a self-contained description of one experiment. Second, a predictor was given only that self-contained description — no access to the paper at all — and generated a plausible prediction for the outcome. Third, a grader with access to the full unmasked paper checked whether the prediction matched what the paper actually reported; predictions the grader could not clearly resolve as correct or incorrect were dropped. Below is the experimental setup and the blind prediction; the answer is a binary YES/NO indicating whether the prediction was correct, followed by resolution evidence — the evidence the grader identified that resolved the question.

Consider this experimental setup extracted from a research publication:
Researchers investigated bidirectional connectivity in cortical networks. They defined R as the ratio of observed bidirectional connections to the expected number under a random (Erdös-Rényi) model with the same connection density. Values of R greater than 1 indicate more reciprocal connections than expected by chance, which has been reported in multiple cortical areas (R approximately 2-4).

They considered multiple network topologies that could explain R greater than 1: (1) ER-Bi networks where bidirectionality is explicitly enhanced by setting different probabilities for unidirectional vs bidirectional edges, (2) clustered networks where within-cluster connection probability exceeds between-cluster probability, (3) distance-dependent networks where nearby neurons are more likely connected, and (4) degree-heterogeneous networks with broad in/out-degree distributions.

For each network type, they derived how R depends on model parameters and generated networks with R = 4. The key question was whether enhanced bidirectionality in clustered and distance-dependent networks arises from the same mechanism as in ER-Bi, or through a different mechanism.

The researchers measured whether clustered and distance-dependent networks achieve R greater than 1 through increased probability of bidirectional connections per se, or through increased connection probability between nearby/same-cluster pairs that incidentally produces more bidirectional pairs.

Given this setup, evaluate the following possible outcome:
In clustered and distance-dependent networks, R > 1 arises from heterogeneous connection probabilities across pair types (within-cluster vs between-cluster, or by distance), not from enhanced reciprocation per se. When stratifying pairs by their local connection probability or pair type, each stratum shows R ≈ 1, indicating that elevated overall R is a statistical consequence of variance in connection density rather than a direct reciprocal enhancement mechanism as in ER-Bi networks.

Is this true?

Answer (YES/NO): YES